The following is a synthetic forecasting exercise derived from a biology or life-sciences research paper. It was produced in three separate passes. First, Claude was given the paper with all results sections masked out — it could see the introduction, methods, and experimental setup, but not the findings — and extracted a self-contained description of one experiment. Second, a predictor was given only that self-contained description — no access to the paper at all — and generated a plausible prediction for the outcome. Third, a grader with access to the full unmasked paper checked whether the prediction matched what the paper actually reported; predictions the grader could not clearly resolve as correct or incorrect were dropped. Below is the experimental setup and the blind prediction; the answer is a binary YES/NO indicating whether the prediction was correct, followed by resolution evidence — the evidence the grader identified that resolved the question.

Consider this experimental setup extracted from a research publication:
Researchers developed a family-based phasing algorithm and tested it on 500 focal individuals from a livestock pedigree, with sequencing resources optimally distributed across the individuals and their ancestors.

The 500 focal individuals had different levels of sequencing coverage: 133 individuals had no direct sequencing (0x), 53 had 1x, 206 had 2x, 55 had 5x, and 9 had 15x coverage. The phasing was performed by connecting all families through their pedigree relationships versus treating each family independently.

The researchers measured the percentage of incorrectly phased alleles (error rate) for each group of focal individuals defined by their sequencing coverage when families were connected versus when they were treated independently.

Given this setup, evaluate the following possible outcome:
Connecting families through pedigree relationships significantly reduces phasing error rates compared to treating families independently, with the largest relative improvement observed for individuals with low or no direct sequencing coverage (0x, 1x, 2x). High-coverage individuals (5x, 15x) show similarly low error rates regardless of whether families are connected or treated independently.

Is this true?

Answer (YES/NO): NO